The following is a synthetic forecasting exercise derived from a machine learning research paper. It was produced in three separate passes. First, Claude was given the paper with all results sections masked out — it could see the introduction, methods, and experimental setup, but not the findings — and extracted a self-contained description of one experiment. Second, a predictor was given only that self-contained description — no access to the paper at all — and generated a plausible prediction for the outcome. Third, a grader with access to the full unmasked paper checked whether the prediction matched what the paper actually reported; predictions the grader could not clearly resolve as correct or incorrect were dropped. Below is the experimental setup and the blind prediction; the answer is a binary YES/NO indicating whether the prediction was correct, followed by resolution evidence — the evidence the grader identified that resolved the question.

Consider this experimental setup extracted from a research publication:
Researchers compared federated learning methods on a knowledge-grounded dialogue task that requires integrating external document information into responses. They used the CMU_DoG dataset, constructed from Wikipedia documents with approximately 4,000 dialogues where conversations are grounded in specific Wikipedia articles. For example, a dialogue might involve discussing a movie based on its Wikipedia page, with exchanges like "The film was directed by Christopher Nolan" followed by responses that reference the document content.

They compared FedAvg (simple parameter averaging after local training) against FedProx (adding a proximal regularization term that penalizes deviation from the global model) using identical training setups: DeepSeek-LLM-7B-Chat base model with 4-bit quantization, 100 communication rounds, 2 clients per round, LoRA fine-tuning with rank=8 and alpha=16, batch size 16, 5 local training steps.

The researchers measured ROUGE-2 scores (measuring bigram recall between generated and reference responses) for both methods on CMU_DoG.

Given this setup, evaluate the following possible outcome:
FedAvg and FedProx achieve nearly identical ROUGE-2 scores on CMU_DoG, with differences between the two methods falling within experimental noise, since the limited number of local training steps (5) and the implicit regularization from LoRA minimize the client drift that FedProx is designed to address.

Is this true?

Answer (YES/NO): NO